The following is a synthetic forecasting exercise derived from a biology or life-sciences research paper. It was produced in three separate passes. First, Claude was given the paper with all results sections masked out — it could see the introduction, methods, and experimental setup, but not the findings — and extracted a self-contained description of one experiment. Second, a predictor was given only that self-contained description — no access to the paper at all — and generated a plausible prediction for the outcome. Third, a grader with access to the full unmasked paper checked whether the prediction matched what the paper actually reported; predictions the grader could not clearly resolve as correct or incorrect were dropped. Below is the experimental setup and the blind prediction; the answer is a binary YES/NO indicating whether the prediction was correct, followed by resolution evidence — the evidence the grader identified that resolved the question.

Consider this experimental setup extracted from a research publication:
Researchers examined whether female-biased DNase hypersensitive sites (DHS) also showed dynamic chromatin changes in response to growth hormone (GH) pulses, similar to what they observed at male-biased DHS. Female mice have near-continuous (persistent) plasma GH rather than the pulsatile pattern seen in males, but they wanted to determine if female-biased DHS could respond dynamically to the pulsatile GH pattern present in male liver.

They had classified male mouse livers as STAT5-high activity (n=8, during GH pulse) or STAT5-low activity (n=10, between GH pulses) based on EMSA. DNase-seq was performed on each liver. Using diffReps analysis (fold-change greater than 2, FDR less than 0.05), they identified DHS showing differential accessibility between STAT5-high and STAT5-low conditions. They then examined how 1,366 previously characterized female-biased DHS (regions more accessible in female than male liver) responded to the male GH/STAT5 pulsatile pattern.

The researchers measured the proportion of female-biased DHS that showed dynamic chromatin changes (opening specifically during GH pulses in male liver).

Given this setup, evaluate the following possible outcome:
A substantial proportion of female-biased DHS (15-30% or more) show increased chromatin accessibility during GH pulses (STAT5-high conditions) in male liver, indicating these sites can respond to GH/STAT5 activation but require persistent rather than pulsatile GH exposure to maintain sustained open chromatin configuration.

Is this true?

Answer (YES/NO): NO